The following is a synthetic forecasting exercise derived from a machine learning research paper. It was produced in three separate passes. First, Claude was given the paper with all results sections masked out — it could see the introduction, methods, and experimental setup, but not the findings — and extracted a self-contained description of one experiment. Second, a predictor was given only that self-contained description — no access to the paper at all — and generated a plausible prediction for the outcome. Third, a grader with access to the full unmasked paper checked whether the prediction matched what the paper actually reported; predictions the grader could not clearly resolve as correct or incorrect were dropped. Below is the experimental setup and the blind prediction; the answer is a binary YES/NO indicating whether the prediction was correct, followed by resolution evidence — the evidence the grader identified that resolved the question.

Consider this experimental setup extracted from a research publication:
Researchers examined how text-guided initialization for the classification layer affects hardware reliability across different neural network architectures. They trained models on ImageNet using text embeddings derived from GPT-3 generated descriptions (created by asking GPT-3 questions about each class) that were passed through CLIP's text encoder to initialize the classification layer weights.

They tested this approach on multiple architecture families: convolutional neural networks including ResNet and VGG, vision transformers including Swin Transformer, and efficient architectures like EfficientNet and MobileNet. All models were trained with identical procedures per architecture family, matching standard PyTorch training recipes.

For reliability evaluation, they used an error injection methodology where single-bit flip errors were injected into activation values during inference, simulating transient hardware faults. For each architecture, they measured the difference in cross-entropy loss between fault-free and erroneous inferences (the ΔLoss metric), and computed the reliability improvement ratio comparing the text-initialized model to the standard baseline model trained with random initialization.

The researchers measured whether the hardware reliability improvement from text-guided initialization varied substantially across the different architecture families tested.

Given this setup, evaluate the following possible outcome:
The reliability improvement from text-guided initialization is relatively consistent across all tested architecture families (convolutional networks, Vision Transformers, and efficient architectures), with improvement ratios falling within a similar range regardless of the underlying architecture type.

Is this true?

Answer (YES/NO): NO